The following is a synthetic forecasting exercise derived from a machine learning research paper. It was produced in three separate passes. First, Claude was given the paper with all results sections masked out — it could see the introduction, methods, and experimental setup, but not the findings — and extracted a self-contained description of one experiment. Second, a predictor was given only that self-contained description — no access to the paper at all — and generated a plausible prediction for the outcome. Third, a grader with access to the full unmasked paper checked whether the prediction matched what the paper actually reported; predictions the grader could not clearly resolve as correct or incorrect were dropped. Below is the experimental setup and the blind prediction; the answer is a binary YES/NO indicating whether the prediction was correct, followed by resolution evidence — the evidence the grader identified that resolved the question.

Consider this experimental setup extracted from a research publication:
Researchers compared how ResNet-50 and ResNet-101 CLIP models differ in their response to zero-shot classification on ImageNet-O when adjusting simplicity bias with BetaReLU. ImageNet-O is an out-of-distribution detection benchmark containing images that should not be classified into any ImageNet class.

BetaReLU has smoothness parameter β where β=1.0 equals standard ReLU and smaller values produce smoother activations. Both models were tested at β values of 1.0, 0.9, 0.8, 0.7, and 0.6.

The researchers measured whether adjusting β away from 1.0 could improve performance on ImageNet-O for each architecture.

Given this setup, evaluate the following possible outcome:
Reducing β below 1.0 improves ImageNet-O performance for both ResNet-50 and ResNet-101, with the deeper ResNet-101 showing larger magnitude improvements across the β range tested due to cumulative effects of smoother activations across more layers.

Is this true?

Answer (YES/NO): NO